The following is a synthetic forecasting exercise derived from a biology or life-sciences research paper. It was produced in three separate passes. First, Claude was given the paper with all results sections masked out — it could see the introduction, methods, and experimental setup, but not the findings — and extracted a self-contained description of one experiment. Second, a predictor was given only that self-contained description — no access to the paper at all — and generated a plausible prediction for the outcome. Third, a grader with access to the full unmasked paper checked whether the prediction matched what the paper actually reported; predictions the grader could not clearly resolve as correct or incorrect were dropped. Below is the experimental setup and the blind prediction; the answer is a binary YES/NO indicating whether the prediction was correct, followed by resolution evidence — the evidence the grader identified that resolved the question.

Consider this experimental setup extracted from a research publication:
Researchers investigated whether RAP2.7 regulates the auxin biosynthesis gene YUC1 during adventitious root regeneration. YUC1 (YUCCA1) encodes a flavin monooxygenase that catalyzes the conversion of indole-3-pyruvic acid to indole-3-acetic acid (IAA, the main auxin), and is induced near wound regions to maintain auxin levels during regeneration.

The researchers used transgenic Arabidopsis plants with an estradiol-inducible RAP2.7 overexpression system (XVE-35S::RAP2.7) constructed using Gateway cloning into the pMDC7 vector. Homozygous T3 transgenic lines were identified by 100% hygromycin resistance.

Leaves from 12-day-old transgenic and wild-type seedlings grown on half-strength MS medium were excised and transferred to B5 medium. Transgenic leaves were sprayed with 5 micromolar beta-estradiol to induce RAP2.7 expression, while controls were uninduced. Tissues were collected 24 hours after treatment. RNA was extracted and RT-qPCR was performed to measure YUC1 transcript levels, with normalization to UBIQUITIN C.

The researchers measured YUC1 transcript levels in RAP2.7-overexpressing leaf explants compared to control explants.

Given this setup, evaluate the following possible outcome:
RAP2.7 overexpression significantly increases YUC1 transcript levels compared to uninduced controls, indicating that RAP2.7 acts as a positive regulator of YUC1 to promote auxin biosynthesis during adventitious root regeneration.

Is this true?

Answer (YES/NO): NO